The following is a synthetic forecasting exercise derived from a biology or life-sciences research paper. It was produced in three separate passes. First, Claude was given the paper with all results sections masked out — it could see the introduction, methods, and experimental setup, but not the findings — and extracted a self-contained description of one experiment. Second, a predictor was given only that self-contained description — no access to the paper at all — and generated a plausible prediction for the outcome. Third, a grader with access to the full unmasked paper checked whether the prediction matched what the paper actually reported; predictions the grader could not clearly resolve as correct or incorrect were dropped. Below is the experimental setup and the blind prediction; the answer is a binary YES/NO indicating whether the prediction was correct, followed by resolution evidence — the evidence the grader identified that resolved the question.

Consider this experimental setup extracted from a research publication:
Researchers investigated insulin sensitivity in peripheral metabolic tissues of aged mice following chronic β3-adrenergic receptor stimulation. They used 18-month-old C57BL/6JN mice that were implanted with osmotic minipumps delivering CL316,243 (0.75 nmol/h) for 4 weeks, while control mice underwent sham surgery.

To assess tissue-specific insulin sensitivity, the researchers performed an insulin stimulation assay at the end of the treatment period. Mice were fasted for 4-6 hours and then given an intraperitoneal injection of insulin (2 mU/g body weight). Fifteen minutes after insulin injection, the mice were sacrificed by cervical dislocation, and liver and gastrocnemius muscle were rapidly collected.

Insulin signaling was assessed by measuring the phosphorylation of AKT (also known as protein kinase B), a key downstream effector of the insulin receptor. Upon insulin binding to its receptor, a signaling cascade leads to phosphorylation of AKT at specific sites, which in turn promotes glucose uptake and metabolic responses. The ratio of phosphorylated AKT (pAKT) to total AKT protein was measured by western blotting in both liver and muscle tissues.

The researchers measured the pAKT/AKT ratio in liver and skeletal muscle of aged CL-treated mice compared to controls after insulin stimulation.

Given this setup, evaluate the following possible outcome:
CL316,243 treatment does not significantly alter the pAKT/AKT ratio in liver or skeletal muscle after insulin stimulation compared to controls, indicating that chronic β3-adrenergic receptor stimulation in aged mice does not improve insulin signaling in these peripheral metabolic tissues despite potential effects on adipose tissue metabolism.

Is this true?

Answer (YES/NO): NO